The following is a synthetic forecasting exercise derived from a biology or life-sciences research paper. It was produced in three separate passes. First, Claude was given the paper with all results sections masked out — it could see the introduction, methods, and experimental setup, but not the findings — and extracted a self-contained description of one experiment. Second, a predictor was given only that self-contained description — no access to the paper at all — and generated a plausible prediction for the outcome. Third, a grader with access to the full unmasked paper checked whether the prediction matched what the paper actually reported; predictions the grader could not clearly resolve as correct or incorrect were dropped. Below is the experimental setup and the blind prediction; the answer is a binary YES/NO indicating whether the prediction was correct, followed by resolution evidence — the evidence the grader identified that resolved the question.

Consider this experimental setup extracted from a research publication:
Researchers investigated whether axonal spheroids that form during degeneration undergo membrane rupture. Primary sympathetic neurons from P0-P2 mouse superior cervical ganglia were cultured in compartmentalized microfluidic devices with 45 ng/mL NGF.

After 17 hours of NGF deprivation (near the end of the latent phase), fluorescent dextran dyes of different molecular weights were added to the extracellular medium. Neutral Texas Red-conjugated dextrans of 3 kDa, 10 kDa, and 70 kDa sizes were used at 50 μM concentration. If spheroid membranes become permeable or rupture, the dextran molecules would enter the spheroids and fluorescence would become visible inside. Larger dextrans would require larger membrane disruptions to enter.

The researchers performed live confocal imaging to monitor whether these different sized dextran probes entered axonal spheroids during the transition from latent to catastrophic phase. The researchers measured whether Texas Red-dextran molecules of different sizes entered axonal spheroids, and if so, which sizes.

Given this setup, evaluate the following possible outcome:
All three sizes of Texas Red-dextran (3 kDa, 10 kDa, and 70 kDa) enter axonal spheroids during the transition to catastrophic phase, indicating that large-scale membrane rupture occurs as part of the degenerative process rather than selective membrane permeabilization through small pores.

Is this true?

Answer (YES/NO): NO